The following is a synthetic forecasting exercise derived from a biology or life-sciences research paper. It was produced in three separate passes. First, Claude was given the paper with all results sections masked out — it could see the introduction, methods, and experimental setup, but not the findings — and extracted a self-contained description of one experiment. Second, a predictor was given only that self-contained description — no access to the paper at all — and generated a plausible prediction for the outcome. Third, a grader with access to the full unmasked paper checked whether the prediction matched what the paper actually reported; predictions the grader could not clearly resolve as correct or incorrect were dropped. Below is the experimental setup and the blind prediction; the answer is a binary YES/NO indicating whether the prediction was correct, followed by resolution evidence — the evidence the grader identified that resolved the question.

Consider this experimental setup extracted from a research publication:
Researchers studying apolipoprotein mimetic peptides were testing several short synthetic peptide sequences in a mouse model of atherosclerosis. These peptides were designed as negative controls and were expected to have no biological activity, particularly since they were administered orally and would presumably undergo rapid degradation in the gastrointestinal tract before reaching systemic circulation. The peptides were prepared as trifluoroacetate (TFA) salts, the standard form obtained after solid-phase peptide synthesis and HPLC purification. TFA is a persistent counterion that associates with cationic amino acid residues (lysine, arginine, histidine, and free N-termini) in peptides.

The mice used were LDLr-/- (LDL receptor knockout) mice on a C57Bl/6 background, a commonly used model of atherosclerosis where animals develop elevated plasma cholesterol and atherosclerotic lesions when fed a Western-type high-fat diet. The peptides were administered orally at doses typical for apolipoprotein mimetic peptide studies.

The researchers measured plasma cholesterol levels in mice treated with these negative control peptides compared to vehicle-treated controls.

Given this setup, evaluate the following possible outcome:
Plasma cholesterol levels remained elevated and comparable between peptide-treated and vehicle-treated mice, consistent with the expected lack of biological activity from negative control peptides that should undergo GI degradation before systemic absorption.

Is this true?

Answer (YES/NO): NO